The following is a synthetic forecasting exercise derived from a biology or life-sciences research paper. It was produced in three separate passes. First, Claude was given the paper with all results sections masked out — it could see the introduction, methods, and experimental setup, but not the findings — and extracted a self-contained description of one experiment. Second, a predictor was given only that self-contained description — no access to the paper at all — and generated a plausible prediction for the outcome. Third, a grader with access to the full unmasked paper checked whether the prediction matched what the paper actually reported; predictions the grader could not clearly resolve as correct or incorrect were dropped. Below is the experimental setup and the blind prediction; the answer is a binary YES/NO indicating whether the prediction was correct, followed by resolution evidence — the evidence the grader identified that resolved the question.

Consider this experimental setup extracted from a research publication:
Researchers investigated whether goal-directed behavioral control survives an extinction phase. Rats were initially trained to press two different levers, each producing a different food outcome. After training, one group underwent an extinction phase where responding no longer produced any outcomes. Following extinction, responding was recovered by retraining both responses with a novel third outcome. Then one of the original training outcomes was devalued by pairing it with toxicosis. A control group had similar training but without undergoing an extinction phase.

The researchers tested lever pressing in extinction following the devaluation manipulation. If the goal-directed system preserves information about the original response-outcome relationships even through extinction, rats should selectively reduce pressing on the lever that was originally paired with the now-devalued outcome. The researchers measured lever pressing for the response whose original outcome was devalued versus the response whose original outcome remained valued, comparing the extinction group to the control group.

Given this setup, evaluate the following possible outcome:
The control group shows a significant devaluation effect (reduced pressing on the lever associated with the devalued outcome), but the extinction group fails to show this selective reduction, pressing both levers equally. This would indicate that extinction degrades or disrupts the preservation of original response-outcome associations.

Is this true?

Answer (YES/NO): NO